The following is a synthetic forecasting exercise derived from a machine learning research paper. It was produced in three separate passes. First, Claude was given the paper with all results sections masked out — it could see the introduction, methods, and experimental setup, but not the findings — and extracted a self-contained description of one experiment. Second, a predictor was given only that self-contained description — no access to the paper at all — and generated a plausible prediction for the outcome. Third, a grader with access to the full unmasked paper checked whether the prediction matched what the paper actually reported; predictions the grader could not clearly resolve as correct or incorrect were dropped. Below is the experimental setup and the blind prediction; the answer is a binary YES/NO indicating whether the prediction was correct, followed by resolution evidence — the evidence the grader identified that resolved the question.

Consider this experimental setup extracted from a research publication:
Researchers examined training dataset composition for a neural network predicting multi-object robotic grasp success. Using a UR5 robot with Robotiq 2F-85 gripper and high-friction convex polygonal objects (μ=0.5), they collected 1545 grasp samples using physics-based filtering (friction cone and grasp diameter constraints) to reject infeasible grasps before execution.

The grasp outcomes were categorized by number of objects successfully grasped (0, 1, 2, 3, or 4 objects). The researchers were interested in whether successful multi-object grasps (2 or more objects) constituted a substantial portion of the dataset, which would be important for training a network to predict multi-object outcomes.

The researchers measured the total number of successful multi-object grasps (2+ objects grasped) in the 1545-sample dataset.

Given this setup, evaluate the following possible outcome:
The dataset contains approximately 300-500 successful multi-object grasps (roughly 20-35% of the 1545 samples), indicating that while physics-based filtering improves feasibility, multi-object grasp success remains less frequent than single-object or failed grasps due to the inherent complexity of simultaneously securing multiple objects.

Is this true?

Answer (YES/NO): NO